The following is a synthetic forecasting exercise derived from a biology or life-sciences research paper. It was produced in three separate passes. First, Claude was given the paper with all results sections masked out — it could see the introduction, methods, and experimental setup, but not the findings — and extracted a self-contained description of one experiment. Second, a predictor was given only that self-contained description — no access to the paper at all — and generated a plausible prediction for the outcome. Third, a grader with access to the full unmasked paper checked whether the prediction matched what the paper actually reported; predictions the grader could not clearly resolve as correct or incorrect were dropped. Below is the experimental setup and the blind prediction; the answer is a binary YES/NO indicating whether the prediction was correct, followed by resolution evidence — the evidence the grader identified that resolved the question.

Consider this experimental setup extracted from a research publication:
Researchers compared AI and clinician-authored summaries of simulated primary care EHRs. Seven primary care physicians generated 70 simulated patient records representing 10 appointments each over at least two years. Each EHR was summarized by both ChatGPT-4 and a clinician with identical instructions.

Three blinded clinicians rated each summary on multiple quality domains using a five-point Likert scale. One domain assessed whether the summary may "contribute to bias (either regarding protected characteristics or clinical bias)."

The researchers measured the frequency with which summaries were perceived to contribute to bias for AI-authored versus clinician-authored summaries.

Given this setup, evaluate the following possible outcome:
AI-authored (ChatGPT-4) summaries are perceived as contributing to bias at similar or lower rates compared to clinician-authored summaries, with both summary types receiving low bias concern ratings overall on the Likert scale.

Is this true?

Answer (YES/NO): YES